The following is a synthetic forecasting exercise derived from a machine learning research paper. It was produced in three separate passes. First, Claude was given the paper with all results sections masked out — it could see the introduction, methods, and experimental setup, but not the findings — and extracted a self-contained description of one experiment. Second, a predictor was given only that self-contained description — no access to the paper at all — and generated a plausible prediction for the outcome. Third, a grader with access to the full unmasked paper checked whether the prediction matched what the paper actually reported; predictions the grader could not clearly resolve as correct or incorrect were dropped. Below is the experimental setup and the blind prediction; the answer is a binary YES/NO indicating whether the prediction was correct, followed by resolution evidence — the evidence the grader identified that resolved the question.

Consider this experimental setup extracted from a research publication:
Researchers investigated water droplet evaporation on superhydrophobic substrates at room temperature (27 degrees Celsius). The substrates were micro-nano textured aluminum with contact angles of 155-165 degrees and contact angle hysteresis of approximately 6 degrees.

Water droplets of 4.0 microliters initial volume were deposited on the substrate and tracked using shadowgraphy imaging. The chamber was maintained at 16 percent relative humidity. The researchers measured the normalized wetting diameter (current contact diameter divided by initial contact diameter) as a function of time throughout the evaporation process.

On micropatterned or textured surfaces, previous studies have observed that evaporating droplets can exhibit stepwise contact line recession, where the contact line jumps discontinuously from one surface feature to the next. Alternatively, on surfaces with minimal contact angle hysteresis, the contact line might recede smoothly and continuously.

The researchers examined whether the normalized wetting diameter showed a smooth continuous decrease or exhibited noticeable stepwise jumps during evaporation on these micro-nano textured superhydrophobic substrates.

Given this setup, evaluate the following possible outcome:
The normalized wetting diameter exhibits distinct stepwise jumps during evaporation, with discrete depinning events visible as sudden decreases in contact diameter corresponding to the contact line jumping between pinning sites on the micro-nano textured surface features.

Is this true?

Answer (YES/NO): NO